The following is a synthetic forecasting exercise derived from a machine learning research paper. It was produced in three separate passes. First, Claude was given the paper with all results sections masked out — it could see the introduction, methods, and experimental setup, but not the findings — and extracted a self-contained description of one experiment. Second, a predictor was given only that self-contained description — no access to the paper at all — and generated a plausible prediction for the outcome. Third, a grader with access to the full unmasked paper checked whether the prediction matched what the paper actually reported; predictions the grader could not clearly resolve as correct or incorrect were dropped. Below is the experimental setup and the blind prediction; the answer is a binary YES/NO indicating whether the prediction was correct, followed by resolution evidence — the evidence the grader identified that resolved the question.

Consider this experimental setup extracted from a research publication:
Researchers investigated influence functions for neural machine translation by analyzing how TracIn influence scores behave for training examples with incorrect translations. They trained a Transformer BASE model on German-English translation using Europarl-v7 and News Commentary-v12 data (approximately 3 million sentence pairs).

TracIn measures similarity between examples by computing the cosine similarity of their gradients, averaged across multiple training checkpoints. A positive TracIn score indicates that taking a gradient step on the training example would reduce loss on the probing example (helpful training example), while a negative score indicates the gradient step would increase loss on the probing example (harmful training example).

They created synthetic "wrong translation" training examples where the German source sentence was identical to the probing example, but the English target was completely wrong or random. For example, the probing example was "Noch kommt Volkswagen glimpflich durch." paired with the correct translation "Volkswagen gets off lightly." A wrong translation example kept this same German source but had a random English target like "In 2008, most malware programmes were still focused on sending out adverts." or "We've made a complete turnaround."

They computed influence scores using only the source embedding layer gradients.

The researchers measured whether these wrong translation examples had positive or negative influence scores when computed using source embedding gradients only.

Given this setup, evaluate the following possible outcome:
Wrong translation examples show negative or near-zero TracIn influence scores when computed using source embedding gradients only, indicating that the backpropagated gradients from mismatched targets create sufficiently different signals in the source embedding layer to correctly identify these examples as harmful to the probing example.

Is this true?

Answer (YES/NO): YES